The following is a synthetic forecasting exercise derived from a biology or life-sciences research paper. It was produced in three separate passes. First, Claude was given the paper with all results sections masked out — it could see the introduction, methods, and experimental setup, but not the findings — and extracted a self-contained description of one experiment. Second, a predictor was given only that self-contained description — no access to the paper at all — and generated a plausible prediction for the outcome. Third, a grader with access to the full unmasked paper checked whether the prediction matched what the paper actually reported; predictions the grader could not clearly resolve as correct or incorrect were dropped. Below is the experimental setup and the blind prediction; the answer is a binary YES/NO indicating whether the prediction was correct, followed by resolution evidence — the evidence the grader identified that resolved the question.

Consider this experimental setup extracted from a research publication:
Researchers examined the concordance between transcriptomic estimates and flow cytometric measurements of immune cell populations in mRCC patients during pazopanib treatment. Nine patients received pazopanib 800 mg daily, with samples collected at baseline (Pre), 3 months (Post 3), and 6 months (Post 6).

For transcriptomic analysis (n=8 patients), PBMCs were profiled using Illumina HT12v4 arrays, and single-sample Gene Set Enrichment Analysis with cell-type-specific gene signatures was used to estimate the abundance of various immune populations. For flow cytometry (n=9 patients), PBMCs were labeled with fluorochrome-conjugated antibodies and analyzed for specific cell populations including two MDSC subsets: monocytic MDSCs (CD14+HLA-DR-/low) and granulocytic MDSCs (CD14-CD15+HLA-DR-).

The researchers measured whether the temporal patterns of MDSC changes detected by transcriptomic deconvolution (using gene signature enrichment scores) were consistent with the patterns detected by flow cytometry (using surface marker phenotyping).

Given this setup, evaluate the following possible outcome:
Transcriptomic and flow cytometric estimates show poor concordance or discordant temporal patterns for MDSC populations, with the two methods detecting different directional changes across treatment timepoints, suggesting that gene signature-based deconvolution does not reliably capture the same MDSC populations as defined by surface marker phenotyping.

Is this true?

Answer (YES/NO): NO